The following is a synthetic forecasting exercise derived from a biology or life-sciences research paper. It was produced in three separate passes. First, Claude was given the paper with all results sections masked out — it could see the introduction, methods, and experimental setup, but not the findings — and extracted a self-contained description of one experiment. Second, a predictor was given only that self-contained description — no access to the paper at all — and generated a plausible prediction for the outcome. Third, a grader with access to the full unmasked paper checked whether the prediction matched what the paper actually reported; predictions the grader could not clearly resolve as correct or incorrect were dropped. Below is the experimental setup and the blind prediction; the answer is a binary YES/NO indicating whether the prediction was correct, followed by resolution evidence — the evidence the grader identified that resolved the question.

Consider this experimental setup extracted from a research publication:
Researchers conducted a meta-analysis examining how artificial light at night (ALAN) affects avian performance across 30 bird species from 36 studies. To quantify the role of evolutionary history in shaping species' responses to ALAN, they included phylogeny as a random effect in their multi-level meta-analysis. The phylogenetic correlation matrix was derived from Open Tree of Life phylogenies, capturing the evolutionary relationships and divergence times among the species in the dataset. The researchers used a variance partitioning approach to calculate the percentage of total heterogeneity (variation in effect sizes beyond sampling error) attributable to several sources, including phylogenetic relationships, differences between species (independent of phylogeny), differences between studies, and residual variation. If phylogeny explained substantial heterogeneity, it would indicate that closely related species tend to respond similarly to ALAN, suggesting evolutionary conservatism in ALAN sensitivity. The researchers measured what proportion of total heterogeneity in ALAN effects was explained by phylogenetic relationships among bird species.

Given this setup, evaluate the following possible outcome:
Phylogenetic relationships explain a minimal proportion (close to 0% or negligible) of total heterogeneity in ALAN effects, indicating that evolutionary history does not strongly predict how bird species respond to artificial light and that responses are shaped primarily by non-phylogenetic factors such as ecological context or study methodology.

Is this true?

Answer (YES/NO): NO